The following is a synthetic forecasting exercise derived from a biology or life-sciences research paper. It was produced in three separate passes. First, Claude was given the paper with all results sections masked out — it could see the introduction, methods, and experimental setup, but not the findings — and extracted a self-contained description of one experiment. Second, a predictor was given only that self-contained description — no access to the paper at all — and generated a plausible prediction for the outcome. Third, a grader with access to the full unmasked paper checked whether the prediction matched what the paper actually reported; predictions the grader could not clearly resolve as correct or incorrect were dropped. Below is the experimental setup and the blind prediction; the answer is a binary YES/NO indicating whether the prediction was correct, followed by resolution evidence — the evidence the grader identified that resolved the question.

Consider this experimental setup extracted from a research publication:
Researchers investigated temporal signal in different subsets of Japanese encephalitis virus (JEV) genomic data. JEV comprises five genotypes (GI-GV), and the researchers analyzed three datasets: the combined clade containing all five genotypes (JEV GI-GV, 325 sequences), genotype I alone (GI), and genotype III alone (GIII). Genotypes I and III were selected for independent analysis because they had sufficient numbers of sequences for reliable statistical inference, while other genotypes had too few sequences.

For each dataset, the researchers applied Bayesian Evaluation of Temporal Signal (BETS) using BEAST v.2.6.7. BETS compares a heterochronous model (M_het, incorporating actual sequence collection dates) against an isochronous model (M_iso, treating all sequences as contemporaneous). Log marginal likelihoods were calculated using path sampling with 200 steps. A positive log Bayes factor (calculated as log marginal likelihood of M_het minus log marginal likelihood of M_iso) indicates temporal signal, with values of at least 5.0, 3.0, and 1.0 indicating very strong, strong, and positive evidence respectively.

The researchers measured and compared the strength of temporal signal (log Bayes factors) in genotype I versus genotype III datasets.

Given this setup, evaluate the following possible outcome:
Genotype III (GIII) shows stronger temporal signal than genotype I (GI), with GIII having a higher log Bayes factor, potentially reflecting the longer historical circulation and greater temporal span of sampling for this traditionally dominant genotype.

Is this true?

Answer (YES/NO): NO